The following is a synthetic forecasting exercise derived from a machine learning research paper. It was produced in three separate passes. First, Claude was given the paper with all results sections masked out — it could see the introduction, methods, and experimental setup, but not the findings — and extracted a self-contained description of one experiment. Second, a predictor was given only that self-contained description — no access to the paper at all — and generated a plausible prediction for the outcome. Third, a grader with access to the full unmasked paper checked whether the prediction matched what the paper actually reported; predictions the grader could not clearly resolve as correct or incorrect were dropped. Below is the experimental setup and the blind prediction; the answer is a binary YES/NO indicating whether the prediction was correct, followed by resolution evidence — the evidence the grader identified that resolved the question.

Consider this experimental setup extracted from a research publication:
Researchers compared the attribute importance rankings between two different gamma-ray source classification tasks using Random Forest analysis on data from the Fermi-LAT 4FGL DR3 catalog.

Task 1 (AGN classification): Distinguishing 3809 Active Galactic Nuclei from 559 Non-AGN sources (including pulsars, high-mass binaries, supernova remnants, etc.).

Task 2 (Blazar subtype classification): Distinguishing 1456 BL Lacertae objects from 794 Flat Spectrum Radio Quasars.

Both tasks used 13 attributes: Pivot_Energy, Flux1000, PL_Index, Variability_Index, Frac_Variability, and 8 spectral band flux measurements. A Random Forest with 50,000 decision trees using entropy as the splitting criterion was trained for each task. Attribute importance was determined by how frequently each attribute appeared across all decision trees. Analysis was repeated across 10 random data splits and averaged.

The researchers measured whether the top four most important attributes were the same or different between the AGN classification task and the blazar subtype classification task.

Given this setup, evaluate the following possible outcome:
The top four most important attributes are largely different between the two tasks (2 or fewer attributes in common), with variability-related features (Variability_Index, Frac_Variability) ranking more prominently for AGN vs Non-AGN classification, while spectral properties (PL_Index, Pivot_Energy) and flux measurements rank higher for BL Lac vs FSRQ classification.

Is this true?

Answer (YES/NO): NO